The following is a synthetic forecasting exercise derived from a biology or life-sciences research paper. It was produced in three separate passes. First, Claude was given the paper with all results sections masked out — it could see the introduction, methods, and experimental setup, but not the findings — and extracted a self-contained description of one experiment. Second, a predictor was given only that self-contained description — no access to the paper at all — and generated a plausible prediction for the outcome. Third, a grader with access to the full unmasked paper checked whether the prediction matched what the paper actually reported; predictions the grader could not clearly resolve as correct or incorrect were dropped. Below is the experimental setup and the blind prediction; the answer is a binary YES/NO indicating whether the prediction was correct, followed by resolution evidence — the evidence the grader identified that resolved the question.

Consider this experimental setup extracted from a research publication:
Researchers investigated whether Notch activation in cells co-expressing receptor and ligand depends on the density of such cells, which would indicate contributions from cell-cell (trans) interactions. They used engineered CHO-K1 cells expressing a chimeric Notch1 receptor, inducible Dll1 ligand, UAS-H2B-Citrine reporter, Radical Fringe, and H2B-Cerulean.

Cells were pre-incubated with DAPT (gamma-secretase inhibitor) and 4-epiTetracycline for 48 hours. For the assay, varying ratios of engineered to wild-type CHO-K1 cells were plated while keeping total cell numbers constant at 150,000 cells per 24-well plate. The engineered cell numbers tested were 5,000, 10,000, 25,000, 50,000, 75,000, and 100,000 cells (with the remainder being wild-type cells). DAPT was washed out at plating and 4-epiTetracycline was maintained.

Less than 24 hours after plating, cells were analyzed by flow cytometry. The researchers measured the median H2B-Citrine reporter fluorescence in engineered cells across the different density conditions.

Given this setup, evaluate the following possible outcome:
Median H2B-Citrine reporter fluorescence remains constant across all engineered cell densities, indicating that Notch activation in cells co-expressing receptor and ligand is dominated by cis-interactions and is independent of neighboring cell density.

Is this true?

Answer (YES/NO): NO